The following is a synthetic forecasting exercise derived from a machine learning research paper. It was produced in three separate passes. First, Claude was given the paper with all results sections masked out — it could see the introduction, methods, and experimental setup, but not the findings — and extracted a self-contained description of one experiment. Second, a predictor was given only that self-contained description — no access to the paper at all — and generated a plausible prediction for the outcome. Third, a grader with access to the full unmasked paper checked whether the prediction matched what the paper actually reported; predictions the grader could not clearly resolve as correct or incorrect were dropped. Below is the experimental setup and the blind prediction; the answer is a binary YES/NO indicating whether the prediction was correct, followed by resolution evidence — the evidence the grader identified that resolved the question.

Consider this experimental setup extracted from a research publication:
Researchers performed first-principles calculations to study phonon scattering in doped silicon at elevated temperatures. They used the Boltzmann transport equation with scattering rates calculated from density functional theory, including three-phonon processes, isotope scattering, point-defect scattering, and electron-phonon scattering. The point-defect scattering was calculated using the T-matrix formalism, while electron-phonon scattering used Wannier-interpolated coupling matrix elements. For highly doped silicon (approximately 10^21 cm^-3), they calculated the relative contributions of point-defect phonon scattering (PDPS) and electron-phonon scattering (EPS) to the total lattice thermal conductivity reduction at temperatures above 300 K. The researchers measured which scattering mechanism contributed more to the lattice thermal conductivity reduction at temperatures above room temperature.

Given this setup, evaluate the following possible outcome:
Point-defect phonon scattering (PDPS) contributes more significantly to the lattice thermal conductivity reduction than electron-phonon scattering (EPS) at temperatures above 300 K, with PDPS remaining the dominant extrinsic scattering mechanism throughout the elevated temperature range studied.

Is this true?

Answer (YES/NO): YES